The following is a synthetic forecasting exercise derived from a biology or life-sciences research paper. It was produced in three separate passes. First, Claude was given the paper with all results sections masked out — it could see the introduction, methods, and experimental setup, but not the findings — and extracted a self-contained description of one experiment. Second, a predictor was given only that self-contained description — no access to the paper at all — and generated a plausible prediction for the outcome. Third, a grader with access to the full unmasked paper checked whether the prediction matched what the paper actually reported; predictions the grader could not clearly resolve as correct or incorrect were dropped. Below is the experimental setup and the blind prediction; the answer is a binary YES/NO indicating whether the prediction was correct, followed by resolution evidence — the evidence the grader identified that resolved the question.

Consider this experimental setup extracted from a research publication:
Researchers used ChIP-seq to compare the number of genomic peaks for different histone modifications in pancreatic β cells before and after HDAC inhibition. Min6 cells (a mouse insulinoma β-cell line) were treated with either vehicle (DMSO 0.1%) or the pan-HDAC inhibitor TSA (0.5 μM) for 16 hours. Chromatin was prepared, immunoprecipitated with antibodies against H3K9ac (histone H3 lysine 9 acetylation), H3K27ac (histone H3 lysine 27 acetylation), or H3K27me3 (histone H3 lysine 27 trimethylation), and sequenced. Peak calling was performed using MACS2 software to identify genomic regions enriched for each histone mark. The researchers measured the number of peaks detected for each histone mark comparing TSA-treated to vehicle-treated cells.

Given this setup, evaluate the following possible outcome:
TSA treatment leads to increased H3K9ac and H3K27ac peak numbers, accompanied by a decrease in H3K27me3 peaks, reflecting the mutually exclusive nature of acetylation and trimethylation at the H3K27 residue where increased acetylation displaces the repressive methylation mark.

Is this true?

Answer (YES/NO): YES